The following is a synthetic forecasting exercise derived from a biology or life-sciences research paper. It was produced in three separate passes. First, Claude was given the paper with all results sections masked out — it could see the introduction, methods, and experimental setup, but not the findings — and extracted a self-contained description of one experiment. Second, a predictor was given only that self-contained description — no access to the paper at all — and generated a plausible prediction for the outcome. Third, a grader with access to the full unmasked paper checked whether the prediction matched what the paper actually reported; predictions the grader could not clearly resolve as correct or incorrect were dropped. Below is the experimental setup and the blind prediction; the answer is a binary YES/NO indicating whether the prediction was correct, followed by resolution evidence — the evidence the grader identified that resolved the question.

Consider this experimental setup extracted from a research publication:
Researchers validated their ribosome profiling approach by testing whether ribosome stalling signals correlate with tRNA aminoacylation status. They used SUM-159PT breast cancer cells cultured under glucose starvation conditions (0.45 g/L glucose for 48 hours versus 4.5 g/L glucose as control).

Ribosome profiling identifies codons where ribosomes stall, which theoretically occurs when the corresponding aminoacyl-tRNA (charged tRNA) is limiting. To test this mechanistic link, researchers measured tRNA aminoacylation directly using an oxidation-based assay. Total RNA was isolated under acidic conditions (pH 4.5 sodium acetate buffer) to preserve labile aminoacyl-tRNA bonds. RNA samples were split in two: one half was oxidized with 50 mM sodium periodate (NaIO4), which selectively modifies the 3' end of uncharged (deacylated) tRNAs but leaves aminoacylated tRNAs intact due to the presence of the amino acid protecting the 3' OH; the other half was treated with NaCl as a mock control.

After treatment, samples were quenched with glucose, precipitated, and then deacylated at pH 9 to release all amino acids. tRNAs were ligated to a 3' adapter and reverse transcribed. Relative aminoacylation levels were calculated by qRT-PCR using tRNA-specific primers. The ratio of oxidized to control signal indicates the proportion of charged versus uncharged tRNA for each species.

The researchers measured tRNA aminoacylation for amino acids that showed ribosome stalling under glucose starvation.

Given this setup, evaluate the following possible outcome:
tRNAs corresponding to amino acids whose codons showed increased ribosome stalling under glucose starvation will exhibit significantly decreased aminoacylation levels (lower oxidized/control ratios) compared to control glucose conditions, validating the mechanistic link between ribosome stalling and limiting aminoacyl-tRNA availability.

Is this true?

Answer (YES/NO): YES